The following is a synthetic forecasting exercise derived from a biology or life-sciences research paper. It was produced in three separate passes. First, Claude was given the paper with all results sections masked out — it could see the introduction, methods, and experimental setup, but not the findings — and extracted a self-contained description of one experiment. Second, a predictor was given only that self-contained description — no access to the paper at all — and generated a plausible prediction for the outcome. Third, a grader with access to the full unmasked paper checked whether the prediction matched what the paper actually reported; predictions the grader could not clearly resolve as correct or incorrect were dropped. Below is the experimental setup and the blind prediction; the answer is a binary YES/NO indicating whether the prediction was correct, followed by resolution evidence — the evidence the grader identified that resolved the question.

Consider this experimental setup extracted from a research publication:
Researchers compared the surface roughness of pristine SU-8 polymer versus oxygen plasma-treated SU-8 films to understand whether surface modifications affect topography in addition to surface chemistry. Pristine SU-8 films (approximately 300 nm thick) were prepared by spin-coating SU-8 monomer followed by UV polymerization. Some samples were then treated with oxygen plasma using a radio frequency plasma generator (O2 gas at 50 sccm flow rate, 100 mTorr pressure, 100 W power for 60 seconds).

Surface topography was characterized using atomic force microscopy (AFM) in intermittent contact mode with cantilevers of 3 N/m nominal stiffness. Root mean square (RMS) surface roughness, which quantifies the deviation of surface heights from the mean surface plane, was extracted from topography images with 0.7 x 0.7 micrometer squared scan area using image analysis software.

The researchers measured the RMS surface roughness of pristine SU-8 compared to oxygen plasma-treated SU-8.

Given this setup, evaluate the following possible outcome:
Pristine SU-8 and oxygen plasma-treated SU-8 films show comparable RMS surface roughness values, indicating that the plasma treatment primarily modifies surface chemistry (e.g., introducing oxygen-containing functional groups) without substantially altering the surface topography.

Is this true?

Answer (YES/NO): NO